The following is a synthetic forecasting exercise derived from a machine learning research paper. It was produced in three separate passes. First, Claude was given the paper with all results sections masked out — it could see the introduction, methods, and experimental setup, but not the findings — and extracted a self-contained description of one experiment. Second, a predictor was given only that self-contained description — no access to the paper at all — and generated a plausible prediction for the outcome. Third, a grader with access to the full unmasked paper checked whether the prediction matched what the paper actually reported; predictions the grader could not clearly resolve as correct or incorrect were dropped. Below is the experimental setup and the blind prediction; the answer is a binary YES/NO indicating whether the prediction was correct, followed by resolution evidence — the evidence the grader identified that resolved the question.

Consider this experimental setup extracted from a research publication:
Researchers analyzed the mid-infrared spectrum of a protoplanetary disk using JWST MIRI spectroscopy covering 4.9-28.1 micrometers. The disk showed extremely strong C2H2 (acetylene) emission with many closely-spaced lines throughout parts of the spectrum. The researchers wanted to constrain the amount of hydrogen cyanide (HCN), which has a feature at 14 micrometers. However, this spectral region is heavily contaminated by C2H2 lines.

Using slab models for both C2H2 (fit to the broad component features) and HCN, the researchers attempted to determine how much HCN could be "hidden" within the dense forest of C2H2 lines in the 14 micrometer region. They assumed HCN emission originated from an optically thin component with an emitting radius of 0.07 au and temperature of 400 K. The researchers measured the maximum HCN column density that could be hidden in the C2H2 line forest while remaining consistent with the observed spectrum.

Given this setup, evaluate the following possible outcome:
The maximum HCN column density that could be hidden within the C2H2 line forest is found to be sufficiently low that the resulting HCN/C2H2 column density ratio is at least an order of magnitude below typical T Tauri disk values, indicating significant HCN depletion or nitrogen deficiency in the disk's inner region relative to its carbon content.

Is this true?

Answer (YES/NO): NO